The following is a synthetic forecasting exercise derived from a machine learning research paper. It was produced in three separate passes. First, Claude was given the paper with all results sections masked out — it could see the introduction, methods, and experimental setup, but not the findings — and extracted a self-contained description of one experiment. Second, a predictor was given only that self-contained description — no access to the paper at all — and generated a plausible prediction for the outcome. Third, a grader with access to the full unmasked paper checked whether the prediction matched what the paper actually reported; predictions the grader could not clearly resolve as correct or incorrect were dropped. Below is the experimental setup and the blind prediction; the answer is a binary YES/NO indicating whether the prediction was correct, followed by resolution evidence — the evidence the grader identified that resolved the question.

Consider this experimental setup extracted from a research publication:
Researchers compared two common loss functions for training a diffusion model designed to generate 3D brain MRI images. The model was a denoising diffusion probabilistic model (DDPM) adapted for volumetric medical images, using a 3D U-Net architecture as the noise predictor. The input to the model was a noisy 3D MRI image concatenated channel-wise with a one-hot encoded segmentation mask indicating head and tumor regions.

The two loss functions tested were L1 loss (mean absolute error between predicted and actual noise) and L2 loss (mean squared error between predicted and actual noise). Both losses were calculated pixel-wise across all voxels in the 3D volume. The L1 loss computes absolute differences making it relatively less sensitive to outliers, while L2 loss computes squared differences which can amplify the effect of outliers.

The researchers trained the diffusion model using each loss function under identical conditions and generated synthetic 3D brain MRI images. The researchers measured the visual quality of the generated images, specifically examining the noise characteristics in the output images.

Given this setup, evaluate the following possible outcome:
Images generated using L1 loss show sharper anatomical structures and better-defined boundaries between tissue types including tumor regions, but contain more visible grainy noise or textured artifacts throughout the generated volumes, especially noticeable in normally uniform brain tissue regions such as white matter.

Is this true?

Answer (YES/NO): NO